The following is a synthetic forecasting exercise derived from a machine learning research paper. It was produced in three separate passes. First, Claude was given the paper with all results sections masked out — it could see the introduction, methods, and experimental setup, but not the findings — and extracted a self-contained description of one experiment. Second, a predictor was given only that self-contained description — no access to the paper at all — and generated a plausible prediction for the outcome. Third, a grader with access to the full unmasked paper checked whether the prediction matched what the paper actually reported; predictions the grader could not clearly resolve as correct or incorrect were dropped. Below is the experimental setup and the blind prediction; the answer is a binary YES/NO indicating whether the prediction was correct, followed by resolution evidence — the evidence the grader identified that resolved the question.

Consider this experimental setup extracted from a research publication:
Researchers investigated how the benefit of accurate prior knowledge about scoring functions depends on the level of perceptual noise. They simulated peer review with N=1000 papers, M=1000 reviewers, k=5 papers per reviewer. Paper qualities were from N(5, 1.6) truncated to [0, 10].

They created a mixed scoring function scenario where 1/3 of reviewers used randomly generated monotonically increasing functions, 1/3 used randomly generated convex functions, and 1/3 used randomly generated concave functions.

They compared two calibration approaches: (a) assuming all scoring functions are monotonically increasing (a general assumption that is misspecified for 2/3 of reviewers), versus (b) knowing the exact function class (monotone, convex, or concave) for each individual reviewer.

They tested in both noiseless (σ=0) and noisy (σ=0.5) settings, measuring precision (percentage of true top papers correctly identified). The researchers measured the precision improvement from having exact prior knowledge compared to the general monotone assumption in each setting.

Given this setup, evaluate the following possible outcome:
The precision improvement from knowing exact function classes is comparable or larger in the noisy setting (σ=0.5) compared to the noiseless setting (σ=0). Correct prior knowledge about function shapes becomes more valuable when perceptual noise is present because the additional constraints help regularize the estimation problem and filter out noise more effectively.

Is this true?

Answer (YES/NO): NO